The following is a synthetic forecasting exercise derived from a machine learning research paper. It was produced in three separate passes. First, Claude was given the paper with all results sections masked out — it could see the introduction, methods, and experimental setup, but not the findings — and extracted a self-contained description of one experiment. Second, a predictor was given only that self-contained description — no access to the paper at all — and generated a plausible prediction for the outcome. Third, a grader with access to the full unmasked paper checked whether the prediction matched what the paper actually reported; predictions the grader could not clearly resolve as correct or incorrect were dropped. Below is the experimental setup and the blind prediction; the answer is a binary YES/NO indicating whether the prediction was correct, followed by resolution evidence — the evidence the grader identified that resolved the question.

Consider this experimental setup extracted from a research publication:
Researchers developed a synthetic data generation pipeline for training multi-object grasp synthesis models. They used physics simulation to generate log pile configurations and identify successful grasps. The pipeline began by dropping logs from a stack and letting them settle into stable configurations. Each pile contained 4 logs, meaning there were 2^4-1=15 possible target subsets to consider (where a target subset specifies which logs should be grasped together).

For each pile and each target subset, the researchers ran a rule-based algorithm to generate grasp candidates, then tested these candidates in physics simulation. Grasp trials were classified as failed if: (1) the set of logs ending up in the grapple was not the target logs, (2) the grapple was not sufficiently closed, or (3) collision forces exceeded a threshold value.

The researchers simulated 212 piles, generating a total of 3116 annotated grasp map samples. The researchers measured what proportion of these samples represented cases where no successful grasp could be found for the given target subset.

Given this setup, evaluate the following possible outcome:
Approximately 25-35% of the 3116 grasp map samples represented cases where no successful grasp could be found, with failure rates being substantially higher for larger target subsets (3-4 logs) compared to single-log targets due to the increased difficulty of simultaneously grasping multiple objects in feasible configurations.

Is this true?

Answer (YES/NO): NO